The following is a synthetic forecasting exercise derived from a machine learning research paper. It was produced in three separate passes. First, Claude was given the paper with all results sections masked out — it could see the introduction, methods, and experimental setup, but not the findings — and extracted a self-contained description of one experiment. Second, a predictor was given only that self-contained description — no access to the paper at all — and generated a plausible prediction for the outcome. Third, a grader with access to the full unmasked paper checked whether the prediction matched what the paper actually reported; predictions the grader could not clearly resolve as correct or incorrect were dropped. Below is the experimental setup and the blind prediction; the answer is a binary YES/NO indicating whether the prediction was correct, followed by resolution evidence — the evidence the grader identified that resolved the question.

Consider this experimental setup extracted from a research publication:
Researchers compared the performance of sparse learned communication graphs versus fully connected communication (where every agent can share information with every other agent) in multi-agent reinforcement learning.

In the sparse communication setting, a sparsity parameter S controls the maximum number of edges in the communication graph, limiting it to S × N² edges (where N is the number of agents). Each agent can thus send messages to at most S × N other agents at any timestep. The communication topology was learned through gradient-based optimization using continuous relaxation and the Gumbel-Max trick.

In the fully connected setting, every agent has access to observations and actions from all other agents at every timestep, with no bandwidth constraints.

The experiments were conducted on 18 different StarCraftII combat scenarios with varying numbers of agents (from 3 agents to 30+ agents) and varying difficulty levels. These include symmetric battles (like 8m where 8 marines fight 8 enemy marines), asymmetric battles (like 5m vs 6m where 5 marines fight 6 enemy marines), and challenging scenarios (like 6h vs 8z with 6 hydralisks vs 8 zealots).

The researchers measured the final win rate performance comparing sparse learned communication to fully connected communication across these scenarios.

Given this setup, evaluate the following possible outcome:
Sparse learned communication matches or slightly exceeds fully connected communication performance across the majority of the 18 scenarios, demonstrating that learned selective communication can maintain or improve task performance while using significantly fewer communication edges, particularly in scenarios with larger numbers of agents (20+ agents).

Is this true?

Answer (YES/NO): NO